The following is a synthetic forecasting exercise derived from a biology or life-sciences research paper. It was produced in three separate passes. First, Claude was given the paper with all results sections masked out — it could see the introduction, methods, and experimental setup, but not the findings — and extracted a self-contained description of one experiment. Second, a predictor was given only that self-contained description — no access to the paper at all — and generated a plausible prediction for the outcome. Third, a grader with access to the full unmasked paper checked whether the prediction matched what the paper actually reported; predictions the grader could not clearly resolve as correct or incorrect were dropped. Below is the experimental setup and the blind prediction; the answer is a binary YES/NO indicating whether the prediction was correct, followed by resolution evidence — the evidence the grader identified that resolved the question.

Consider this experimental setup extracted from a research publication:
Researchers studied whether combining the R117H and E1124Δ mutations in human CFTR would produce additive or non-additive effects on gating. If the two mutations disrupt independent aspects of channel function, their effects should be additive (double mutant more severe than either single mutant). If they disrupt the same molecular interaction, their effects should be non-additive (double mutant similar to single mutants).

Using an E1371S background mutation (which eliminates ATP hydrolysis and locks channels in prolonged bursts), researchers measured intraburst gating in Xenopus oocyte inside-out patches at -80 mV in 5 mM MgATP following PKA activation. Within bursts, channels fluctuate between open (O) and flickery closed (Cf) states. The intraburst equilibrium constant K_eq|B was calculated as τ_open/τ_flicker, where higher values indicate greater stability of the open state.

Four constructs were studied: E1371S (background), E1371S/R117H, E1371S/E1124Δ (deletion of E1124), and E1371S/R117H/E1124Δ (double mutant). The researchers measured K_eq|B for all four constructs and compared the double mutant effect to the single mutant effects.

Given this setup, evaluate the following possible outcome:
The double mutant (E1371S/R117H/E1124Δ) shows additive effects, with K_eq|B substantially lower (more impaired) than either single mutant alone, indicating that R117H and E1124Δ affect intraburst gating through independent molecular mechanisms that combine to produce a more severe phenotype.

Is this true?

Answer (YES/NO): NO